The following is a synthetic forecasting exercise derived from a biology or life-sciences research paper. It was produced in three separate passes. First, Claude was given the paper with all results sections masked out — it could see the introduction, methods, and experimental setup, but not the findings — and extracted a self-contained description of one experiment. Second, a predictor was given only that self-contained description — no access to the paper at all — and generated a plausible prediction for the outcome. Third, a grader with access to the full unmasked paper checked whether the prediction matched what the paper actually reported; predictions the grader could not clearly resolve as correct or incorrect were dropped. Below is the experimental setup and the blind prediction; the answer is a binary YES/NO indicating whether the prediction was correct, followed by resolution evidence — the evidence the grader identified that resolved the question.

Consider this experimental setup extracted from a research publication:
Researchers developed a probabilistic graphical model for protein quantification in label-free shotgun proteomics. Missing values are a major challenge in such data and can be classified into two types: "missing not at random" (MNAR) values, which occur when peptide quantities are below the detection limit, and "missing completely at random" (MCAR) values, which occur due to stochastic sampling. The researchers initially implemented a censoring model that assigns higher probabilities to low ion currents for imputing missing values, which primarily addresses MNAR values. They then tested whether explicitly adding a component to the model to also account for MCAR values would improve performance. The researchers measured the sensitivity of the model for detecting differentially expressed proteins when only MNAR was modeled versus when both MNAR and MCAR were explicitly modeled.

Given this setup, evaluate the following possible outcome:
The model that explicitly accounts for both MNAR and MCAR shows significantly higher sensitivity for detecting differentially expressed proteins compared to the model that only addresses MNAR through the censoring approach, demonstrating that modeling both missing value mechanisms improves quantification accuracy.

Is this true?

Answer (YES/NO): NO